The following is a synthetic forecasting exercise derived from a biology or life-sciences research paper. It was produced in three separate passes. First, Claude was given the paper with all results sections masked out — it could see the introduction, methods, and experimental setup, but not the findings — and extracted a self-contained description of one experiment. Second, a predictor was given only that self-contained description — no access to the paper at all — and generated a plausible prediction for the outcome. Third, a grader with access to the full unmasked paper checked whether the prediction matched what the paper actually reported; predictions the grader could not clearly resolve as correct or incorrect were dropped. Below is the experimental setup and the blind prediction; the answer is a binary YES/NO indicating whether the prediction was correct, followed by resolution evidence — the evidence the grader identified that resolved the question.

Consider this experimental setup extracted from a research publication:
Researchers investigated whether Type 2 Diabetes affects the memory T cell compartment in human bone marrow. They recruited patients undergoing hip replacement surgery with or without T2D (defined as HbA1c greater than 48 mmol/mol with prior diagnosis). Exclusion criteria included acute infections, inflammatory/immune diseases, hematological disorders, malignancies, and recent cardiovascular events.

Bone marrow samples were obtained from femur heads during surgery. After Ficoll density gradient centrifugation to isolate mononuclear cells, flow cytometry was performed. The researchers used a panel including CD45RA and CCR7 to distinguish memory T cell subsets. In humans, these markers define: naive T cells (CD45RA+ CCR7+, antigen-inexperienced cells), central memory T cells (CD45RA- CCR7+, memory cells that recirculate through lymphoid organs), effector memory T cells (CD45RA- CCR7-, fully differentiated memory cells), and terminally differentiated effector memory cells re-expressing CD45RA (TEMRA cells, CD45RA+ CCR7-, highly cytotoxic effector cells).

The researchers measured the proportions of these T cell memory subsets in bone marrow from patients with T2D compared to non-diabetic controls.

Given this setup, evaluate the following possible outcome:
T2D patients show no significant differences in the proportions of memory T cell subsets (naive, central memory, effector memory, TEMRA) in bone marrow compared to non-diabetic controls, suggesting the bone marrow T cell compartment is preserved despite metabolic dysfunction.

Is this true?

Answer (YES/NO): NO